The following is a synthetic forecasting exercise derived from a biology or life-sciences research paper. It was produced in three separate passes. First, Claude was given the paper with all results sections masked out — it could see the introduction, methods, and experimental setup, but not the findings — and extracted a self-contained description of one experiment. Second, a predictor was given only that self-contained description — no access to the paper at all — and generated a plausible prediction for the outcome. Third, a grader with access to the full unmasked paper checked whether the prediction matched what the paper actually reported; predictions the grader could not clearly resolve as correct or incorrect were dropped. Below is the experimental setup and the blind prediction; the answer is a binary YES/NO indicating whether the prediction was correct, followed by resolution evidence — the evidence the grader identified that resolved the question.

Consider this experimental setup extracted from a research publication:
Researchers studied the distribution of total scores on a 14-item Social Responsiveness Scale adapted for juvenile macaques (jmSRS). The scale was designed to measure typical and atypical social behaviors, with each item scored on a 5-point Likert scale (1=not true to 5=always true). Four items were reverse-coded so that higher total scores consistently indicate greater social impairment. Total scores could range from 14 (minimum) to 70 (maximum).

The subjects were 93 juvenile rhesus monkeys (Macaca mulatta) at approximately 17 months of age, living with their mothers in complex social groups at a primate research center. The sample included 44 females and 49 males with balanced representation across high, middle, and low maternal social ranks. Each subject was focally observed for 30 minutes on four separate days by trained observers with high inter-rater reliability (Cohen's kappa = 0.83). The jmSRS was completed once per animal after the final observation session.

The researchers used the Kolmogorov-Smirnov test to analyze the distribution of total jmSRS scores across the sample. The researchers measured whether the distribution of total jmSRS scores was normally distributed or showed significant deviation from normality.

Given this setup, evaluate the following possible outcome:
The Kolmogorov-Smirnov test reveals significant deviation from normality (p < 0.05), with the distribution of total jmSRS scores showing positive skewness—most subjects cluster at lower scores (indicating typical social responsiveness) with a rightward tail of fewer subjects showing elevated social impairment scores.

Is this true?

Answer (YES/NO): YES